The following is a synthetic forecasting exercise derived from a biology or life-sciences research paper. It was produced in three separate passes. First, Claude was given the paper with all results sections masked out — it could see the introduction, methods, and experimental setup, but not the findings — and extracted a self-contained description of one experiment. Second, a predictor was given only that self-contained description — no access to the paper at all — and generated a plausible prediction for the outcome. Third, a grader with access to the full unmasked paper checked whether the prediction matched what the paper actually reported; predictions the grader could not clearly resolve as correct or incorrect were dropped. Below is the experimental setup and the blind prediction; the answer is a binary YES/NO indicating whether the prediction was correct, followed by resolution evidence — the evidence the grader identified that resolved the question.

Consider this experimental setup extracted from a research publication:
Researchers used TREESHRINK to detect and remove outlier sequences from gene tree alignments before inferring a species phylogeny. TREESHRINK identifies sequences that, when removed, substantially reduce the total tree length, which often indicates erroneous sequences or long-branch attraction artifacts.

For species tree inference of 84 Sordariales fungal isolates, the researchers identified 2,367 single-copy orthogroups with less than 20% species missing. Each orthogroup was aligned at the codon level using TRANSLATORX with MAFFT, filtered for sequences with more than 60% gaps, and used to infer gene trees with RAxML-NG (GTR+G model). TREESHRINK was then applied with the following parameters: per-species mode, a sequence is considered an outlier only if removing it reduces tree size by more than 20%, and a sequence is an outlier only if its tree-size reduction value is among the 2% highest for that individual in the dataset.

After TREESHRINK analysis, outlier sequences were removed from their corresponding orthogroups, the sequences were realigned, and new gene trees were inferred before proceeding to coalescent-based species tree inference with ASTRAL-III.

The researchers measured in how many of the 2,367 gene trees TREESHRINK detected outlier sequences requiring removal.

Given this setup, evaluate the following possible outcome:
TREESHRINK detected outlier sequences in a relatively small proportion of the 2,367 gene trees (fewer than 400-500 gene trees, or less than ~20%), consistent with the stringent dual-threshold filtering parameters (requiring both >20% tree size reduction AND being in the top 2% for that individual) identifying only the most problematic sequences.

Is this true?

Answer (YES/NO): YES